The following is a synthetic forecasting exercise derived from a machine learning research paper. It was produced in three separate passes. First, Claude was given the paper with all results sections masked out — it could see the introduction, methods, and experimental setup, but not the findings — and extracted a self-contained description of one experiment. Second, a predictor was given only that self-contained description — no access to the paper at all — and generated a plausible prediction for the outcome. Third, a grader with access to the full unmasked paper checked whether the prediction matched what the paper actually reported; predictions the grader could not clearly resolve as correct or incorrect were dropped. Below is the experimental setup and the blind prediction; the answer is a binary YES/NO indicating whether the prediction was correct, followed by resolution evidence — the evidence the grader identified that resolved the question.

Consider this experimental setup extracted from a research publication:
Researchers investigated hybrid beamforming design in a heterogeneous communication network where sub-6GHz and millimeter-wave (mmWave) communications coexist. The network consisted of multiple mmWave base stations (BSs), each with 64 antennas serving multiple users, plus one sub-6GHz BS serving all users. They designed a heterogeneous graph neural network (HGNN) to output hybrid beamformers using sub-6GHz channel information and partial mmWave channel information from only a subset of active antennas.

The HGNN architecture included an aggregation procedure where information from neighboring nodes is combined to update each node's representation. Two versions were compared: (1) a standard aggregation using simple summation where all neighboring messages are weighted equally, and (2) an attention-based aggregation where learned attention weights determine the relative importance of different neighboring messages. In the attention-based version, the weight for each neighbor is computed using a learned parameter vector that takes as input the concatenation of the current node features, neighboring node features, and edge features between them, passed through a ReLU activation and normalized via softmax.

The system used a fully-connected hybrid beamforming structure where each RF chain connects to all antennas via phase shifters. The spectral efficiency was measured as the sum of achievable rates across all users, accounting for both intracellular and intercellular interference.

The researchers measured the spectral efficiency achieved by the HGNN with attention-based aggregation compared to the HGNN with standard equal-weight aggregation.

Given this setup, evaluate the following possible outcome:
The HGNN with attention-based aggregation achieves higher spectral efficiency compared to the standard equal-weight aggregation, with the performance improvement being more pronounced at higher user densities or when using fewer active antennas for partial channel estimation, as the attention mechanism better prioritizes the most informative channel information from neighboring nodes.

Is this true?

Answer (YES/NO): NO